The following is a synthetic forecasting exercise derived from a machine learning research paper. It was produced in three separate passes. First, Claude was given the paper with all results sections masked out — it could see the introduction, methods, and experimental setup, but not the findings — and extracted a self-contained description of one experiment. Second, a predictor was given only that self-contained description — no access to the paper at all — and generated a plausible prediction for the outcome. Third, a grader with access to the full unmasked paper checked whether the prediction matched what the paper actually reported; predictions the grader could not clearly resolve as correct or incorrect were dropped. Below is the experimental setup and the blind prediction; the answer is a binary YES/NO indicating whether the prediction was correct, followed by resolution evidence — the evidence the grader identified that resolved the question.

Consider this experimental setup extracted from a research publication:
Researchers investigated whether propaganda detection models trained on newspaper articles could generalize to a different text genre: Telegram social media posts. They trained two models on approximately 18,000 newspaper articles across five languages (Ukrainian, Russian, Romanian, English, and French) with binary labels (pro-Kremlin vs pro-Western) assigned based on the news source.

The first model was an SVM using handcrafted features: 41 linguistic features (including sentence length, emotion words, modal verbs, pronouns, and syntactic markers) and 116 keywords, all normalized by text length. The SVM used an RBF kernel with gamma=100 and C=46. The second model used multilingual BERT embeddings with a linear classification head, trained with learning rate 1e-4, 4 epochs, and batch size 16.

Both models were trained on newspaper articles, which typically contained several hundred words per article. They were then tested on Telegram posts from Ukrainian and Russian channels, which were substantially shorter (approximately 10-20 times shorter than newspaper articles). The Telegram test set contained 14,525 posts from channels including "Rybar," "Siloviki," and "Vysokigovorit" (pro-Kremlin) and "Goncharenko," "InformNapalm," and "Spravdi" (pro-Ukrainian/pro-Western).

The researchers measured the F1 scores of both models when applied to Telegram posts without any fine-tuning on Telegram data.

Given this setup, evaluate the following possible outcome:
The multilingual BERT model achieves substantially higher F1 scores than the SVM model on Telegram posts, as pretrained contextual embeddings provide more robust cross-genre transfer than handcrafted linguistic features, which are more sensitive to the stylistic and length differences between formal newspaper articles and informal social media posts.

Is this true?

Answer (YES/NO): NO